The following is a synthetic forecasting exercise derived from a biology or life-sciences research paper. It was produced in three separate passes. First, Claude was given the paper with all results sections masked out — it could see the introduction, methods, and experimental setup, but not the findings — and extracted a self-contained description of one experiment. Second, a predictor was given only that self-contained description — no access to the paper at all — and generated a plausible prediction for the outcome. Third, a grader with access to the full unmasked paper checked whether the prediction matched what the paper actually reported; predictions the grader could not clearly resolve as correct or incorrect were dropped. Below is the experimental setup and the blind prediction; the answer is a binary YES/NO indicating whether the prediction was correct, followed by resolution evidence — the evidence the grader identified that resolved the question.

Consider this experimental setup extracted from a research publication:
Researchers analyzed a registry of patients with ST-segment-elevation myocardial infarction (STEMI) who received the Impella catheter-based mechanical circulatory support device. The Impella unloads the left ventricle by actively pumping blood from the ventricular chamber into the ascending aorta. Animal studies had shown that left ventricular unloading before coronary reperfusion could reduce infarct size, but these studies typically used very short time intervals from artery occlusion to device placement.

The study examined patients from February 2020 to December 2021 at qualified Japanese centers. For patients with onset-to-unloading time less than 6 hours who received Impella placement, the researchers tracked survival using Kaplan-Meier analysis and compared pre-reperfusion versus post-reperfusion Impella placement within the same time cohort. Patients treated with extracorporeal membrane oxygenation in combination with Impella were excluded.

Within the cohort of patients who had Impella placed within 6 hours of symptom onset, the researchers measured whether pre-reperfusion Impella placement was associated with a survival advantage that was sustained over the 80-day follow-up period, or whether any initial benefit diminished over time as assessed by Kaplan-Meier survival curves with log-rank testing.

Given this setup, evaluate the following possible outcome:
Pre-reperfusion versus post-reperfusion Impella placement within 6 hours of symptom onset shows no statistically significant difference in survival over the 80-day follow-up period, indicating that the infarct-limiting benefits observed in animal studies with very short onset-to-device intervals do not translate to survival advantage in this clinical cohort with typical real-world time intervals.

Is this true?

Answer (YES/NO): YES